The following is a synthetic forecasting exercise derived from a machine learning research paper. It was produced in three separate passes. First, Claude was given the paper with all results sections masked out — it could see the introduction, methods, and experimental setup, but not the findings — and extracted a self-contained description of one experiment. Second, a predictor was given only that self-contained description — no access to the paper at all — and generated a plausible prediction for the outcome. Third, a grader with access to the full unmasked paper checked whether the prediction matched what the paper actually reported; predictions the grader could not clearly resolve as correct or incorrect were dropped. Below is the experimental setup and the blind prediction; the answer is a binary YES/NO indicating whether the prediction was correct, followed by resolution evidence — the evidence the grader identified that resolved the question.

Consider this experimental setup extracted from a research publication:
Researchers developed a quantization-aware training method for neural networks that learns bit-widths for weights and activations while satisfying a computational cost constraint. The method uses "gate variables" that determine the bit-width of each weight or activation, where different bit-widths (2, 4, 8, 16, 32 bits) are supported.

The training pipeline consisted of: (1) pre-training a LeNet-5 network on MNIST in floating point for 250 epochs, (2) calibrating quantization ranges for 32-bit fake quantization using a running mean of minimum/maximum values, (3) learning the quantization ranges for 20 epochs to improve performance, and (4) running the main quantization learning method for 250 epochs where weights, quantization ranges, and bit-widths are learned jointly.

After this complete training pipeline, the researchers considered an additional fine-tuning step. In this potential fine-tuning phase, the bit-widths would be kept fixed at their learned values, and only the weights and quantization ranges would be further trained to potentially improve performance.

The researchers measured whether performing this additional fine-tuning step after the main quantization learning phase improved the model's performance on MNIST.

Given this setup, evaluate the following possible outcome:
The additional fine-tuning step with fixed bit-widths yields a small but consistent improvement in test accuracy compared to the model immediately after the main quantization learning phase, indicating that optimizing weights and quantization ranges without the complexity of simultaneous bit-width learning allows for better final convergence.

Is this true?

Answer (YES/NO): NO